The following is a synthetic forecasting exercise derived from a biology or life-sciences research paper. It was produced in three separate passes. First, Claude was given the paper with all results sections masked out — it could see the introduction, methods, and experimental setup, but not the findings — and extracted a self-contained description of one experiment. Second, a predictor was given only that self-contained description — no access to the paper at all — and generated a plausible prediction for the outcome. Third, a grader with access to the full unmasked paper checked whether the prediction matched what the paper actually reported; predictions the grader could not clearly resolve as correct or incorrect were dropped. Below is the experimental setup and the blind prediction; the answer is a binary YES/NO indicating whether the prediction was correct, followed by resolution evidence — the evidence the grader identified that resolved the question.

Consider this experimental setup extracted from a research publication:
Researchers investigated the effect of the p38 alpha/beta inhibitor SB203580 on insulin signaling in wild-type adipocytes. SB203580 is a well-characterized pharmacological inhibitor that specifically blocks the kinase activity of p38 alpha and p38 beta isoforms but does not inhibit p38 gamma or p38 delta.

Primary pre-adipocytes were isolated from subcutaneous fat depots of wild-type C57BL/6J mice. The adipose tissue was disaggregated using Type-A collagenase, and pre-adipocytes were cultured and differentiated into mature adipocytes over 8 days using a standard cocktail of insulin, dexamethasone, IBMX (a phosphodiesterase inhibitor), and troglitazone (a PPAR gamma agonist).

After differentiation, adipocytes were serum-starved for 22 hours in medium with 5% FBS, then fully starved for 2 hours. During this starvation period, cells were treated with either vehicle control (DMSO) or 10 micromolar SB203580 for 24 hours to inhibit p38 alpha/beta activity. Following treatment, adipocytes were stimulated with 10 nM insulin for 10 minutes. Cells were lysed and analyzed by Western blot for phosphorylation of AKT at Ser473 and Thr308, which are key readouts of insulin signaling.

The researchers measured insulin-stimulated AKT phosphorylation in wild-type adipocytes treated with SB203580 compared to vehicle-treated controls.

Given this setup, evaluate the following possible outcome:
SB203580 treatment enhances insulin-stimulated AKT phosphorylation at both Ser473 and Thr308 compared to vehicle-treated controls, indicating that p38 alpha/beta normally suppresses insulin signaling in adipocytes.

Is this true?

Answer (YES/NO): NO